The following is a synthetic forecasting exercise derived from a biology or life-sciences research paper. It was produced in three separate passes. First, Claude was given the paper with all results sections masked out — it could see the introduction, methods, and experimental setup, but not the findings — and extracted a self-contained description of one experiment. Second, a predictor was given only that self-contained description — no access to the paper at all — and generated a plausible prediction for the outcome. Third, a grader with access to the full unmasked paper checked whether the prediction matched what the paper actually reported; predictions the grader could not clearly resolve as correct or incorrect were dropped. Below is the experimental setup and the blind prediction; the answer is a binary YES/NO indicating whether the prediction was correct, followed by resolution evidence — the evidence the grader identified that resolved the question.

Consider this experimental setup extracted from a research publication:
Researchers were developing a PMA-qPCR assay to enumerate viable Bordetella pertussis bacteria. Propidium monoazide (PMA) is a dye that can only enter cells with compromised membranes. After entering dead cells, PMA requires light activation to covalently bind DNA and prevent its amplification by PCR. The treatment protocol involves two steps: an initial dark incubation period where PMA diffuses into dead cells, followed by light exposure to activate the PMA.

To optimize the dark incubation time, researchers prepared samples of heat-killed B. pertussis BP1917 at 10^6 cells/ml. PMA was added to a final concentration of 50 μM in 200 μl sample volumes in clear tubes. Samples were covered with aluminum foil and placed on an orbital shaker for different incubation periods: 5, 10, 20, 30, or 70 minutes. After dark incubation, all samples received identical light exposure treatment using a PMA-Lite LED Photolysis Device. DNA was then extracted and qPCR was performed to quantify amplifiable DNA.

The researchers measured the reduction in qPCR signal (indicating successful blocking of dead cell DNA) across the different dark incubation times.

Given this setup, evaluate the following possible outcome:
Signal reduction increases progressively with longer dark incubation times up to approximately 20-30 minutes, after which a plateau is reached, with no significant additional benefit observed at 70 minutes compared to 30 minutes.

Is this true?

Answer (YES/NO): NO